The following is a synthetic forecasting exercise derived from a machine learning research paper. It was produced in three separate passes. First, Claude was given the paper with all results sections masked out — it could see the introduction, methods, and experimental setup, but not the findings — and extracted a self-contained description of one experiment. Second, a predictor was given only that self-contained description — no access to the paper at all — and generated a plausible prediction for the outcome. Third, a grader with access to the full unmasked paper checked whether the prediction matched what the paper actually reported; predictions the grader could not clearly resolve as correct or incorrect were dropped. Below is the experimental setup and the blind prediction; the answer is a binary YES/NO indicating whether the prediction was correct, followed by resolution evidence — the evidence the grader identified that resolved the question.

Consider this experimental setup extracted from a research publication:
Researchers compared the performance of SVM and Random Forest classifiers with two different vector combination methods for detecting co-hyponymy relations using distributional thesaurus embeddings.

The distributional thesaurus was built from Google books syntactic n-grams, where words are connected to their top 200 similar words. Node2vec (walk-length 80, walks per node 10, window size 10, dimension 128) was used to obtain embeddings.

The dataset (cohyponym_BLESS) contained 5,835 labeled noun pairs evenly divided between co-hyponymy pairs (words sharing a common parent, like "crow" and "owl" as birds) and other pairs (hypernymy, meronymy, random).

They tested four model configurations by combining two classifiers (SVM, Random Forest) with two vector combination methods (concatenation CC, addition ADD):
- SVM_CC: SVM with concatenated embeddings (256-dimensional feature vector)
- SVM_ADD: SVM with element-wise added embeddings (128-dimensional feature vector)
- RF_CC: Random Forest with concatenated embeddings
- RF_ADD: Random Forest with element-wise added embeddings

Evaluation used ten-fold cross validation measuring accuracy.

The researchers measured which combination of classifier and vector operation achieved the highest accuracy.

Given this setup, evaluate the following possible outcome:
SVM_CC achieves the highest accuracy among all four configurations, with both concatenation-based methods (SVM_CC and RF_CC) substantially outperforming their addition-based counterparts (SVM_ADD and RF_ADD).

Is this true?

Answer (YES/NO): NO